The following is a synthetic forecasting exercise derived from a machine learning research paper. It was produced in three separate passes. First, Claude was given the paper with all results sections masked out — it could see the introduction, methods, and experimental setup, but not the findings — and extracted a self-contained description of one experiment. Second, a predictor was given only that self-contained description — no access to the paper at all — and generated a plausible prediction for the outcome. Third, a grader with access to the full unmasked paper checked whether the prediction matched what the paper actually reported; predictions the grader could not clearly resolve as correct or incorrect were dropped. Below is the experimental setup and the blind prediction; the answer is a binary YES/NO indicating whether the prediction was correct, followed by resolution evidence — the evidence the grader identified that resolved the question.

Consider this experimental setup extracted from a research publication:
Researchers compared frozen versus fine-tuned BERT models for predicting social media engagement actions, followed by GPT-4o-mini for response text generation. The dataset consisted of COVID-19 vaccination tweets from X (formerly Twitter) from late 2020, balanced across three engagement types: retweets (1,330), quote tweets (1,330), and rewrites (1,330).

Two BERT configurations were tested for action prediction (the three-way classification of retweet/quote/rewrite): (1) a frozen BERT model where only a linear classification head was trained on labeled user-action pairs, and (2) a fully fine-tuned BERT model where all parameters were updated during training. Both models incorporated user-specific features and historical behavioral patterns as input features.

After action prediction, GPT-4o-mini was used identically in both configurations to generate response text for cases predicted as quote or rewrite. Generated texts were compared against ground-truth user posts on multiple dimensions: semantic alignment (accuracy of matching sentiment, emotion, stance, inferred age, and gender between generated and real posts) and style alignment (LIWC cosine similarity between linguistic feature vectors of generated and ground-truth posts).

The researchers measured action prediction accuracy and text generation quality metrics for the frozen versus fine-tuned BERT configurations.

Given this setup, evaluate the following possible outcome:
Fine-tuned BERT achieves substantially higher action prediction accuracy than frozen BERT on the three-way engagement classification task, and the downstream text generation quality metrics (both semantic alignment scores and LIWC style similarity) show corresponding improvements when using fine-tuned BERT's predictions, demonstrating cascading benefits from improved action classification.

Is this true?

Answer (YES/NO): NO